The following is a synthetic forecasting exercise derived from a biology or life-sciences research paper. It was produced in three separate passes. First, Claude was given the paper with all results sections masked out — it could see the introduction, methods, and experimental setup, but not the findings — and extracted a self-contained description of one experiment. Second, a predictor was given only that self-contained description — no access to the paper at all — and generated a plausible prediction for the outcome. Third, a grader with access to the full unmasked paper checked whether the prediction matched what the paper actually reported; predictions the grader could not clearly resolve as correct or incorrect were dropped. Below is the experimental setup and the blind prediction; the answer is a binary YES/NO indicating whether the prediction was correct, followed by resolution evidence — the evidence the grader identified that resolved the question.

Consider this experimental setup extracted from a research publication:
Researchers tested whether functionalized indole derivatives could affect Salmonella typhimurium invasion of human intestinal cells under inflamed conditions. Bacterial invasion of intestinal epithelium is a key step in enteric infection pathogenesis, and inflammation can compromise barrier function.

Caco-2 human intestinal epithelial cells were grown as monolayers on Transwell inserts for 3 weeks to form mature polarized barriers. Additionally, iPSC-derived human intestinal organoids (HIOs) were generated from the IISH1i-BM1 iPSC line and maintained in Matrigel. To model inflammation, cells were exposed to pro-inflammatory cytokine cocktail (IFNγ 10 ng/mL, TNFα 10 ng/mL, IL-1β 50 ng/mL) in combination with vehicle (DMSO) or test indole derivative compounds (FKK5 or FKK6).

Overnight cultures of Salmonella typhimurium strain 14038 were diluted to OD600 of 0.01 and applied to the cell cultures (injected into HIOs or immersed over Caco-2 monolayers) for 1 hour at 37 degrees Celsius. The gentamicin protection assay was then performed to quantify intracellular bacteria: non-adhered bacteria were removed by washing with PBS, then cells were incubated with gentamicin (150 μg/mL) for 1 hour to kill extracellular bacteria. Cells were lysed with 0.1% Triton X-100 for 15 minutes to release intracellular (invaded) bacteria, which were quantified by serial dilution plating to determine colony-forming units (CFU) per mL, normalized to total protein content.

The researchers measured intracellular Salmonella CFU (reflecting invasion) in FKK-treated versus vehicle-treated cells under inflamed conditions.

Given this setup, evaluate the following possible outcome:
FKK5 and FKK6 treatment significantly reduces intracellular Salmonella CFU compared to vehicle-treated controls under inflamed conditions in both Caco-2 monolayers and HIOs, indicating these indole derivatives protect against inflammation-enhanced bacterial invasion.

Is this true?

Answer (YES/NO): YES